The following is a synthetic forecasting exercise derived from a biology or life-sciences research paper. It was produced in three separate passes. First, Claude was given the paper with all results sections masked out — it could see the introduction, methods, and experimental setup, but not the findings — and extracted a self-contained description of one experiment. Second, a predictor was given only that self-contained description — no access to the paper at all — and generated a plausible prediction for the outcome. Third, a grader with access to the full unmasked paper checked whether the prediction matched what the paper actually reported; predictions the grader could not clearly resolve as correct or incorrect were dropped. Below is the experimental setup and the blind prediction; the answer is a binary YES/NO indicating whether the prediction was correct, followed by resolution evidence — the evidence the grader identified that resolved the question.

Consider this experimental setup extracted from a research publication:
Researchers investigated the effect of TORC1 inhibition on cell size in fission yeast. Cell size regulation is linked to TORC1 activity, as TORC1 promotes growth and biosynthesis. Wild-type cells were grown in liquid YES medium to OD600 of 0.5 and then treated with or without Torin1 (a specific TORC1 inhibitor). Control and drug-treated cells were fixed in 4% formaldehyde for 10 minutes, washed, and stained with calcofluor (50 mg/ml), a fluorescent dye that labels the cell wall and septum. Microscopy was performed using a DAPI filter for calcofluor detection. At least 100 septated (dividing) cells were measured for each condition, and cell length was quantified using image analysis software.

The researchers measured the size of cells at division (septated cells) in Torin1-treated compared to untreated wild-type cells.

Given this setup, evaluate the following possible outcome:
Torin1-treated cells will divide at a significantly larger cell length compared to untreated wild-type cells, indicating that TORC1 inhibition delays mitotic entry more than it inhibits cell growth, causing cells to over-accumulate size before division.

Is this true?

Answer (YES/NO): NO